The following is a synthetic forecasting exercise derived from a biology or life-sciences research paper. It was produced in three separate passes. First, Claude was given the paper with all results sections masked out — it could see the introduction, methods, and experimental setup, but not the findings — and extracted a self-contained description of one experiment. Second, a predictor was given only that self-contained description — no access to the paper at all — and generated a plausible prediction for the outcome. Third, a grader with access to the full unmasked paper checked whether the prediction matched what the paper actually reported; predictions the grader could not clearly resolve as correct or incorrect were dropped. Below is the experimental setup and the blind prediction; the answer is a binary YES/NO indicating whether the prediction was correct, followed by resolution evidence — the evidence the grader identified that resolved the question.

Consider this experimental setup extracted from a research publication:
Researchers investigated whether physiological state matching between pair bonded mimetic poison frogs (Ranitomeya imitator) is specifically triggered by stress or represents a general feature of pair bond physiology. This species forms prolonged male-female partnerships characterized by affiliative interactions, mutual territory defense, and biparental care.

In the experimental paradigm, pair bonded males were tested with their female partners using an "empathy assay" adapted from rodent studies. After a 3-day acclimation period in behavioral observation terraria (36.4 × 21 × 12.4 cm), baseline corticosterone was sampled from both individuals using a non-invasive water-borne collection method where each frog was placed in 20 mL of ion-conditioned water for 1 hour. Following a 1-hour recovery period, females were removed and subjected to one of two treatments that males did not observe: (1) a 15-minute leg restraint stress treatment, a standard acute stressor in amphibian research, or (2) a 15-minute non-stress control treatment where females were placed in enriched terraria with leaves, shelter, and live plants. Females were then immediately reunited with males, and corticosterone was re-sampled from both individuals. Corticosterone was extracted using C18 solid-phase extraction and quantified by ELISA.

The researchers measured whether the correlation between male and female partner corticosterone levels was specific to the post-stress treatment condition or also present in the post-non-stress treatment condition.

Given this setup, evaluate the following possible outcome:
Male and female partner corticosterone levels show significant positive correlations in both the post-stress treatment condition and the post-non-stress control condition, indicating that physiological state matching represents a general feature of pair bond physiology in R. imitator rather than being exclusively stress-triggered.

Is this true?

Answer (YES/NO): NO